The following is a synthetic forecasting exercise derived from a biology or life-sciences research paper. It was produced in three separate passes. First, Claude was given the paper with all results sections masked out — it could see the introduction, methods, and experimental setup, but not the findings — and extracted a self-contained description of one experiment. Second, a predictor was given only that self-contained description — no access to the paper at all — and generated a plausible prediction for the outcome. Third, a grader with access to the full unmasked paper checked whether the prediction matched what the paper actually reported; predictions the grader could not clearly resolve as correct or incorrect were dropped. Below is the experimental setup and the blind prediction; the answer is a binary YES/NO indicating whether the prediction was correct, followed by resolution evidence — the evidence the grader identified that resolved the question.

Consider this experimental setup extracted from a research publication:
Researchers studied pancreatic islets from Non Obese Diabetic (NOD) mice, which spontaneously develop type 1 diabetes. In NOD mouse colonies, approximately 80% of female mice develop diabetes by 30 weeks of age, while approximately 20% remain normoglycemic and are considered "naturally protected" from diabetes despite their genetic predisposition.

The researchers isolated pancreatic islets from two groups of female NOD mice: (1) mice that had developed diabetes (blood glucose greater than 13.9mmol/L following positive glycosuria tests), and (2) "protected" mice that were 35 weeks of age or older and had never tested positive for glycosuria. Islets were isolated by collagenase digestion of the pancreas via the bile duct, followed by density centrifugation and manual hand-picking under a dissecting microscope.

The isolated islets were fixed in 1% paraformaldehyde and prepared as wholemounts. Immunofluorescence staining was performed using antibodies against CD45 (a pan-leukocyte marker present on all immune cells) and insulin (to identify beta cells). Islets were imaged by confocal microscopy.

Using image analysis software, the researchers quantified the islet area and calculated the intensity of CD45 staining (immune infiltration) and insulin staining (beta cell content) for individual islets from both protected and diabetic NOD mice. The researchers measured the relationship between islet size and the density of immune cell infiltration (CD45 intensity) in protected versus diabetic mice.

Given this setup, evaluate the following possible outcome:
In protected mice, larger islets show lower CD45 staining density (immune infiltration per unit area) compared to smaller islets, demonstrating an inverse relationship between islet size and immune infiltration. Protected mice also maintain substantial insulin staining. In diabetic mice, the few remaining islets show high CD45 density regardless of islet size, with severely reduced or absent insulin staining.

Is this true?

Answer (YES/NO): NO